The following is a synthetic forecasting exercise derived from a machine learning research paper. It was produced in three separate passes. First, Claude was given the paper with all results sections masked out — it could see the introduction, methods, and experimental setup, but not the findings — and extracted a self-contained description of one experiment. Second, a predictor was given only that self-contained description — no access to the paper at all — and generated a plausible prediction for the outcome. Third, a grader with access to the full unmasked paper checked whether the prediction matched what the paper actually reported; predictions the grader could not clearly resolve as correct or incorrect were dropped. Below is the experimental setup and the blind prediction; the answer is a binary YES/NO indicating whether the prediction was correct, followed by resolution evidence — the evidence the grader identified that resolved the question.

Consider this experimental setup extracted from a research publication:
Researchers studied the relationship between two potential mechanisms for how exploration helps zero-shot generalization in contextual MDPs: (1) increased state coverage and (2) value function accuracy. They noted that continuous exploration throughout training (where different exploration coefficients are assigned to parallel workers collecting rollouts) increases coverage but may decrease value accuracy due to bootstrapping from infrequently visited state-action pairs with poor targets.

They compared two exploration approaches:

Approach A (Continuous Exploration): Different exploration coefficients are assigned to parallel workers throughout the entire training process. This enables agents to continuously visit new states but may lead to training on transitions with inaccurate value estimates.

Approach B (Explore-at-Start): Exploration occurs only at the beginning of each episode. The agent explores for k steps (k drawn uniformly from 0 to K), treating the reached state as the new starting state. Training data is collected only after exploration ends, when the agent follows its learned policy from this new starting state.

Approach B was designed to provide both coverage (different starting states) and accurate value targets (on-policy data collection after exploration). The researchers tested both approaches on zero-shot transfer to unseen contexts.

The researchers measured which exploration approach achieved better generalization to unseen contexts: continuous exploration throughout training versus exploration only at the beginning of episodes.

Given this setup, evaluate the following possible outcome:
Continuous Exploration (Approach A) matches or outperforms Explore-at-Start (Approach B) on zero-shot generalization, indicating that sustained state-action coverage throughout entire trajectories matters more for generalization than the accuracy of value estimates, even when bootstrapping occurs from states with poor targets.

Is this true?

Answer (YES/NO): NO